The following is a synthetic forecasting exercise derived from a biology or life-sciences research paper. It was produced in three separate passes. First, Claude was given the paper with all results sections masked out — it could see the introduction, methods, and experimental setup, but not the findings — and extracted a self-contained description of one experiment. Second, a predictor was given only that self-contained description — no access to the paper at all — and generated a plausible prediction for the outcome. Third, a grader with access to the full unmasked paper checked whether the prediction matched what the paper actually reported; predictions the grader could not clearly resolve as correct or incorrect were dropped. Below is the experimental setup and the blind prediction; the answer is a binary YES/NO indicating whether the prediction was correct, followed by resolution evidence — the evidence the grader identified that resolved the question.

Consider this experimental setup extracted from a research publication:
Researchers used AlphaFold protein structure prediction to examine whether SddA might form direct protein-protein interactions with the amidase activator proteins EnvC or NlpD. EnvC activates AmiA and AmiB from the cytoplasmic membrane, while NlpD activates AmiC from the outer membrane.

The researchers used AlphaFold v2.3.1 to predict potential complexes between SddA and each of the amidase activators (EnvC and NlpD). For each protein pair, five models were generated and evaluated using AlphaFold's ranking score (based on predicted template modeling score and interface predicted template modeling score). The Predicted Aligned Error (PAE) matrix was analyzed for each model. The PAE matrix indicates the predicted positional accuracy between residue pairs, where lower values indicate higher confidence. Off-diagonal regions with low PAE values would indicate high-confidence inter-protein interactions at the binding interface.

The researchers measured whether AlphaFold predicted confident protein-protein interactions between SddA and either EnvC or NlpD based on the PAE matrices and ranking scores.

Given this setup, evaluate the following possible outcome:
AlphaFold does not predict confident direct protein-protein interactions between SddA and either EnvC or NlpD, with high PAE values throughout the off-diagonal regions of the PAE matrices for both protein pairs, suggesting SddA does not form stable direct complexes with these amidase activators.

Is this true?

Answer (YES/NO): NO